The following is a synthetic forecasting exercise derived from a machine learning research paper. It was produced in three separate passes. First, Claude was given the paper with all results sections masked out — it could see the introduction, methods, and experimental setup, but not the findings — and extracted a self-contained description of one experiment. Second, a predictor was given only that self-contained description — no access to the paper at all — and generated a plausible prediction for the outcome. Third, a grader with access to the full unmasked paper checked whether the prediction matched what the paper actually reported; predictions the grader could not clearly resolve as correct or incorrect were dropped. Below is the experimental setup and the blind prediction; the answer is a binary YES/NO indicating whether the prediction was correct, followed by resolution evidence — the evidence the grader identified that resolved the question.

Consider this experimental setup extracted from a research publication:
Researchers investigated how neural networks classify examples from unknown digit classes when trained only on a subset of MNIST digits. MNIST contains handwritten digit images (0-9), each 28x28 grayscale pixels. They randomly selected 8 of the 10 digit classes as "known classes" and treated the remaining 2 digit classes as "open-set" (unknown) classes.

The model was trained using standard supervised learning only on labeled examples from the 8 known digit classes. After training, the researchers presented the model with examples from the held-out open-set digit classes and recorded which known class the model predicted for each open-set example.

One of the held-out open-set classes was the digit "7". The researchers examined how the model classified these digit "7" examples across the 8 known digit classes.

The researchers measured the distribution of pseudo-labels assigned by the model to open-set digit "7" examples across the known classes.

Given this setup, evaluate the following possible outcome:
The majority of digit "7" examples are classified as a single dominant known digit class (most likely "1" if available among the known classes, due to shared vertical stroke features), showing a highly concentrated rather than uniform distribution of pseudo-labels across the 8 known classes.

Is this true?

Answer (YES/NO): NO